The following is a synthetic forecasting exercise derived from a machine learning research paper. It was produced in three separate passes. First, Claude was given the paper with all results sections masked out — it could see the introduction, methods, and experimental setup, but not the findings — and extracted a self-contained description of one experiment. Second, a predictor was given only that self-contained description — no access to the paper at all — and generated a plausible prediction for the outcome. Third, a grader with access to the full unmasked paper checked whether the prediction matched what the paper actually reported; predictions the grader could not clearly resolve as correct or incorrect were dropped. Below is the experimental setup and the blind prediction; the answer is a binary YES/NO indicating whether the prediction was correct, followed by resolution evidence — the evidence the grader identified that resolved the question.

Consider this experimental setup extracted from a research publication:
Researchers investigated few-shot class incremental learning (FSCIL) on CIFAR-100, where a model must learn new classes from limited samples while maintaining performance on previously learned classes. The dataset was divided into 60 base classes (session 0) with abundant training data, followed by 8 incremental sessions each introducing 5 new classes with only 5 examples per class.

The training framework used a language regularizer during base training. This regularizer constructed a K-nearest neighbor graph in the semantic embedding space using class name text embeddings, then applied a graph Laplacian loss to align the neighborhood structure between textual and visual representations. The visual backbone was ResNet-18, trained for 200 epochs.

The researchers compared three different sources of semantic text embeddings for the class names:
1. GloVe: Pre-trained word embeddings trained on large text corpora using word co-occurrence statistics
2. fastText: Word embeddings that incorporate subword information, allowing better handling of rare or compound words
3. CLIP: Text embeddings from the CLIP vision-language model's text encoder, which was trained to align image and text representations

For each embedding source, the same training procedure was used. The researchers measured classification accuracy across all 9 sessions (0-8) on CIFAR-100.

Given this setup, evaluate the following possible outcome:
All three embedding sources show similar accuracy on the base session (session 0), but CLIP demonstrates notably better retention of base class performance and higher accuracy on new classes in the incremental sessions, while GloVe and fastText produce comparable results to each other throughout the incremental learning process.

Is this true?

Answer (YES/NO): NO